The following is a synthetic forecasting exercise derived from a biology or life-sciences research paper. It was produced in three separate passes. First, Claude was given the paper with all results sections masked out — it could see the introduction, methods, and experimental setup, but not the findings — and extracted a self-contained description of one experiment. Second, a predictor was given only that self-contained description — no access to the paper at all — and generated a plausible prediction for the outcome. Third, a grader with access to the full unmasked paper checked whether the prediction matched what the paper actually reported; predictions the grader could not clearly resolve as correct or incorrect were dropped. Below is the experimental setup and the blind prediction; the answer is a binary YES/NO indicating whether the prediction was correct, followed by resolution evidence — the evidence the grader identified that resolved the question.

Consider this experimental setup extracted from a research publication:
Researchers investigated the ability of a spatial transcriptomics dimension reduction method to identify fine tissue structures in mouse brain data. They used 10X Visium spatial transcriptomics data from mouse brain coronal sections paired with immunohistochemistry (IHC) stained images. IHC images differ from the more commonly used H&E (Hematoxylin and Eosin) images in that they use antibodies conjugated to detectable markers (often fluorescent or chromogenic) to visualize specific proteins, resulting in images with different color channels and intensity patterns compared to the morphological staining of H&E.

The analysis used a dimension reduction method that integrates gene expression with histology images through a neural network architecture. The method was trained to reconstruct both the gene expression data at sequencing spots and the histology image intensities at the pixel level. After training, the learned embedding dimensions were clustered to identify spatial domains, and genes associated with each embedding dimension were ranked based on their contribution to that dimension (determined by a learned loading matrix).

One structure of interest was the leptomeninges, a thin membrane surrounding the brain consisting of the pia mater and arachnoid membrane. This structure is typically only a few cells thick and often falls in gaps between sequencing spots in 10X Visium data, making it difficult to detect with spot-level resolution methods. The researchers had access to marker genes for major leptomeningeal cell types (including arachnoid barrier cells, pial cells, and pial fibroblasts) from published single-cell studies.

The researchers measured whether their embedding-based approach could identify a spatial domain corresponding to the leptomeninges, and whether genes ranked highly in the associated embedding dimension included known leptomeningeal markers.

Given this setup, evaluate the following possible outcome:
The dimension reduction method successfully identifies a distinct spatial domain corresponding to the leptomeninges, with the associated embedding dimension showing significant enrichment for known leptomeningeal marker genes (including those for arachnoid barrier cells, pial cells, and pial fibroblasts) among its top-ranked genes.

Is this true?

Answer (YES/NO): YES